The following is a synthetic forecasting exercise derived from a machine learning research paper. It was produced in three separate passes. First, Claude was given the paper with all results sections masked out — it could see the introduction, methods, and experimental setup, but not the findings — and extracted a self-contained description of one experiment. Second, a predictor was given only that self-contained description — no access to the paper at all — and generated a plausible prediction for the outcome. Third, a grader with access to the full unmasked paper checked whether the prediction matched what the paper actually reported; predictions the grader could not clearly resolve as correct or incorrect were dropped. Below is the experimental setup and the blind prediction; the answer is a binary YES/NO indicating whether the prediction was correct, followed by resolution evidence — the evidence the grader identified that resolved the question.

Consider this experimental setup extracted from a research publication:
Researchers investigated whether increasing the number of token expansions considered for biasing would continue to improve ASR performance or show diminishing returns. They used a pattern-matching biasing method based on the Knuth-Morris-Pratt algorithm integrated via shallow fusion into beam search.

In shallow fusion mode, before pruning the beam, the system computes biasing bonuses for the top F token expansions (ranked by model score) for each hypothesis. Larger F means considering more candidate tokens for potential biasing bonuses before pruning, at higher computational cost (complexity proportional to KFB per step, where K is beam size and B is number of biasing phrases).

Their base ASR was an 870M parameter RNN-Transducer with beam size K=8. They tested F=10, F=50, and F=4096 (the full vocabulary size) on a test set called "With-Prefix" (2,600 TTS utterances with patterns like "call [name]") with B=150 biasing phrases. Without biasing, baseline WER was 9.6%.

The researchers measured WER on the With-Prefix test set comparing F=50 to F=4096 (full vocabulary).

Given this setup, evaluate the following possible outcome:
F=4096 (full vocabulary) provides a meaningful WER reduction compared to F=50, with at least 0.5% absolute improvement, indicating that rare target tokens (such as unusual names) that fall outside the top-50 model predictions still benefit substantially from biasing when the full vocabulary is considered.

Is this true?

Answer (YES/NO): NO